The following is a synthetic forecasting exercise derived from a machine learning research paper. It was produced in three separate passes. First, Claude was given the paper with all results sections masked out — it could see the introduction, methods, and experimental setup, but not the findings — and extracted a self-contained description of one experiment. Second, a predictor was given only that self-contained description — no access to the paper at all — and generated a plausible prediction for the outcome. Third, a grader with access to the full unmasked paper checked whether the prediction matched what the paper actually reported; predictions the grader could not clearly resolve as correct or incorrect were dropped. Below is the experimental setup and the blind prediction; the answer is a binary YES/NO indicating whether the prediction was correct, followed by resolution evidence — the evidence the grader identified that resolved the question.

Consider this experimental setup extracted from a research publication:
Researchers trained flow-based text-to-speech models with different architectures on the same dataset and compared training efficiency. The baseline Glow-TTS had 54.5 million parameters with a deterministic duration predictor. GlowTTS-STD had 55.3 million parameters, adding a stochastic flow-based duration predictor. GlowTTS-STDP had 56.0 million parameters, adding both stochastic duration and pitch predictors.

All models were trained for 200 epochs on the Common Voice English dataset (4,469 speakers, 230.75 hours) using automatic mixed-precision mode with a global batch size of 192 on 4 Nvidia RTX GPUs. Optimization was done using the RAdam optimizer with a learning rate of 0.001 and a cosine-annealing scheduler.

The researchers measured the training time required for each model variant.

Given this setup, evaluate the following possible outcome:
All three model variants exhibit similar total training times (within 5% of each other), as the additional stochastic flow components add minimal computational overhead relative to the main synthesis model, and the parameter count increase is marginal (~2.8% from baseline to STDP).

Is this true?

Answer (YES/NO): NO